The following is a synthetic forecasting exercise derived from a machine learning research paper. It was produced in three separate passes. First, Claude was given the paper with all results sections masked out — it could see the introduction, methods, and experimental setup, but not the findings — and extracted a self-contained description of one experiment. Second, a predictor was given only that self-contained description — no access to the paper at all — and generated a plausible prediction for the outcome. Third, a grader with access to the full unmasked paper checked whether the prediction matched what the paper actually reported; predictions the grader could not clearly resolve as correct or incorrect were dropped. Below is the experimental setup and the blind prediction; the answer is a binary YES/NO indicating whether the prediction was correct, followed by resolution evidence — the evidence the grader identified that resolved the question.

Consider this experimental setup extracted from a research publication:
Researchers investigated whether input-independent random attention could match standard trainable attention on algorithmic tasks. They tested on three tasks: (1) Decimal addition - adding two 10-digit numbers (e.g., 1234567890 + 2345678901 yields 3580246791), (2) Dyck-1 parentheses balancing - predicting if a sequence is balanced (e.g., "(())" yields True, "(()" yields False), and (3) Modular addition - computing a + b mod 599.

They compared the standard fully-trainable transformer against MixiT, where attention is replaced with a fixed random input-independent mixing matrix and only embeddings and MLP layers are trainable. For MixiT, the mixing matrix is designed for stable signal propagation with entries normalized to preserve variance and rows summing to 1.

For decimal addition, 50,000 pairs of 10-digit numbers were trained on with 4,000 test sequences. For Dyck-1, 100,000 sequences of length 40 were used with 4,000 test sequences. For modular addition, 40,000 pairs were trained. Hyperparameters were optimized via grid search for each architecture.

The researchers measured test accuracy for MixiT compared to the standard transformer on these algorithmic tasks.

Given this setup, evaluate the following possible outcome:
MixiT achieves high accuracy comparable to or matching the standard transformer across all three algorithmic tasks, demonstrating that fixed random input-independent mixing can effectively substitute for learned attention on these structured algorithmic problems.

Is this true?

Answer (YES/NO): YES